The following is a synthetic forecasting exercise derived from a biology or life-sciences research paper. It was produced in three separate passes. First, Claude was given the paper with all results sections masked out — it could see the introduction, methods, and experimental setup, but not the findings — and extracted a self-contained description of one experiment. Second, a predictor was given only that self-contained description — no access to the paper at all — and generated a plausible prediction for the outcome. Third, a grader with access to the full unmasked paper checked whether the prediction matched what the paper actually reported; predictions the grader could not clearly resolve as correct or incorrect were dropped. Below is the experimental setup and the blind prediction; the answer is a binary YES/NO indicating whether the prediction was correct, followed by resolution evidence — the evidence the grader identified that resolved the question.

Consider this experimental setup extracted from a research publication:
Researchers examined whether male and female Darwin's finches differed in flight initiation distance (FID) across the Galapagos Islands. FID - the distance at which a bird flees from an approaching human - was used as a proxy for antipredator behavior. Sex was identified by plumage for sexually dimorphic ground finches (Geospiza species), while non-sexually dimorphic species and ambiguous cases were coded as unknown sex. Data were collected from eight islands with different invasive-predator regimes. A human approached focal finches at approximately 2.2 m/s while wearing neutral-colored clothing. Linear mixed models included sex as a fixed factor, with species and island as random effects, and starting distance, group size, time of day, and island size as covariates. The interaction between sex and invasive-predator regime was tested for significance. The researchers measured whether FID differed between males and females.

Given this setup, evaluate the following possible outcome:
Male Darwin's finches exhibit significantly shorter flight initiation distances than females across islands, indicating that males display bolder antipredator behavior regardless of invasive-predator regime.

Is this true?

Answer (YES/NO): NO